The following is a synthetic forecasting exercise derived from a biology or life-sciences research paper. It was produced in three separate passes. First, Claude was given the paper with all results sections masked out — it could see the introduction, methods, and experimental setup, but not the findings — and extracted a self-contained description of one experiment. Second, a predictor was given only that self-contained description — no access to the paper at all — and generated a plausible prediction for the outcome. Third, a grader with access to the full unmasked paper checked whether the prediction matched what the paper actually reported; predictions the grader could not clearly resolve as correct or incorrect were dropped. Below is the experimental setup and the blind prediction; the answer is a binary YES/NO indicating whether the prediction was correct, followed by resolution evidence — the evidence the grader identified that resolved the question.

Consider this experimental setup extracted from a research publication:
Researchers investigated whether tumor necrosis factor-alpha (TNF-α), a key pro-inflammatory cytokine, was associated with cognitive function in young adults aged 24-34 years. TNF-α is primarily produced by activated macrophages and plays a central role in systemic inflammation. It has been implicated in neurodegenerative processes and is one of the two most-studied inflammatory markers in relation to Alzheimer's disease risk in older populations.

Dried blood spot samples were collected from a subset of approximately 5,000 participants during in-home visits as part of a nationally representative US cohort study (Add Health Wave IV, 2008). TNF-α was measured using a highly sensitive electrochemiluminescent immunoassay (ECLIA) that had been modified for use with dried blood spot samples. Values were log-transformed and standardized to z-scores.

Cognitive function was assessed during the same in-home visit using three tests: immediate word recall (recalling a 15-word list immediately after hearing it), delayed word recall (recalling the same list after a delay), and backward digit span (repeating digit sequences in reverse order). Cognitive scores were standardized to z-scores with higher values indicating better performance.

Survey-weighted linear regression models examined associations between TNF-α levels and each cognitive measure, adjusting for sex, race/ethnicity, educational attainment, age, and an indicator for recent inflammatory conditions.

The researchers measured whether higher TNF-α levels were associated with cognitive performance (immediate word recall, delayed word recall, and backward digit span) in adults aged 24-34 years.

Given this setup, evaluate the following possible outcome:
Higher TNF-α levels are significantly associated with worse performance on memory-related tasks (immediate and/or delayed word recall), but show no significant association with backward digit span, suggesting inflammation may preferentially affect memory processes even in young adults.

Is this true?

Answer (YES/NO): NO